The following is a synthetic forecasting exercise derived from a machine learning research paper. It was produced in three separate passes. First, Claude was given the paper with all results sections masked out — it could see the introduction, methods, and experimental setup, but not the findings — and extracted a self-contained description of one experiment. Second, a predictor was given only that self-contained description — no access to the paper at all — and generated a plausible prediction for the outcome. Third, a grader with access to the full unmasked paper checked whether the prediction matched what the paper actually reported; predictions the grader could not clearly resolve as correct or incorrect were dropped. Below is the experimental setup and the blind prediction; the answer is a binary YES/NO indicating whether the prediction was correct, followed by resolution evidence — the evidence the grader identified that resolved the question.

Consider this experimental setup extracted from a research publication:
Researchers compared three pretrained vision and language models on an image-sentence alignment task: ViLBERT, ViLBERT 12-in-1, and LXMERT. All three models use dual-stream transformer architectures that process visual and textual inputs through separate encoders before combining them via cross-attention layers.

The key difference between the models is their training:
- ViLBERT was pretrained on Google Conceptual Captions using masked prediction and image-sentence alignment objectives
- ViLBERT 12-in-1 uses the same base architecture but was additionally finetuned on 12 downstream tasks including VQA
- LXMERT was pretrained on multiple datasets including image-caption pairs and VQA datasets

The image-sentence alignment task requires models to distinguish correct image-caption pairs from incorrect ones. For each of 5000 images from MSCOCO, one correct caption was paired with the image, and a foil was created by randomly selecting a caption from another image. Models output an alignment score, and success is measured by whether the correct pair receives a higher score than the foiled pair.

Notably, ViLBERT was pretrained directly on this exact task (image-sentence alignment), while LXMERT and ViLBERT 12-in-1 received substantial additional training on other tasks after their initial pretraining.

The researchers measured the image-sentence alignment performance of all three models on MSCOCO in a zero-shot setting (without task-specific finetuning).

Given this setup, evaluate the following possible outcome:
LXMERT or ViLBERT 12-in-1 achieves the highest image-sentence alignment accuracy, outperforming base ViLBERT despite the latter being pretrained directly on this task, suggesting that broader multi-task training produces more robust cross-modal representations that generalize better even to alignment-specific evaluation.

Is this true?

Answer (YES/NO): NO